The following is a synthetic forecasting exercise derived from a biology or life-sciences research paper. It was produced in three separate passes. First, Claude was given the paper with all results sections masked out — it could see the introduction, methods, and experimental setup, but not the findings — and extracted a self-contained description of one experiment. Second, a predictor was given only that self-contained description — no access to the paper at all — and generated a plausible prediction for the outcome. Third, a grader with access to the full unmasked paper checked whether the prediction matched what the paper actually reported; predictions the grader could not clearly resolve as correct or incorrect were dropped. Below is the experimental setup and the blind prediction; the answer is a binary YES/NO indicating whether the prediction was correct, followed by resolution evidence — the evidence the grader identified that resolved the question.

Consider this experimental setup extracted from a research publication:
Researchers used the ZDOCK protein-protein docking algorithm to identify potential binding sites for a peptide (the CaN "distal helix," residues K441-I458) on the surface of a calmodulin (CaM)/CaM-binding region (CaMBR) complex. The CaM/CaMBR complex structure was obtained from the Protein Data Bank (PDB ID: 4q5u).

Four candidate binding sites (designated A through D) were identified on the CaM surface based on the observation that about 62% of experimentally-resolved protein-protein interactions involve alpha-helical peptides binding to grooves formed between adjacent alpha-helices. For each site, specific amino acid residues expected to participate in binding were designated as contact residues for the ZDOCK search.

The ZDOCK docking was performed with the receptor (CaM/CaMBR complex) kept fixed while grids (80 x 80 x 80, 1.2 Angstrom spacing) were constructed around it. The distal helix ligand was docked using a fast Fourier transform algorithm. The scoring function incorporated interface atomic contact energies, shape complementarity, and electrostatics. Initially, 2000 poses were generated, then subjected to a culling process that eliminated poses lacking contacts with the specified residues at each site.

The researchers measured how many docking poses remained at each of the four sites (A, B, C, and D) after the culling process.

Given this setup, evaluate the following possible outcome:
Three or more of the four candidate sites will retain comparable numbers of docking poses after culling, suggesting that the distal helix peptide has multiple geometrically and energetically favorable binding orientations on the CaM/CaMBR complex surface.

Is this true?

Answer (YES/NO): NO